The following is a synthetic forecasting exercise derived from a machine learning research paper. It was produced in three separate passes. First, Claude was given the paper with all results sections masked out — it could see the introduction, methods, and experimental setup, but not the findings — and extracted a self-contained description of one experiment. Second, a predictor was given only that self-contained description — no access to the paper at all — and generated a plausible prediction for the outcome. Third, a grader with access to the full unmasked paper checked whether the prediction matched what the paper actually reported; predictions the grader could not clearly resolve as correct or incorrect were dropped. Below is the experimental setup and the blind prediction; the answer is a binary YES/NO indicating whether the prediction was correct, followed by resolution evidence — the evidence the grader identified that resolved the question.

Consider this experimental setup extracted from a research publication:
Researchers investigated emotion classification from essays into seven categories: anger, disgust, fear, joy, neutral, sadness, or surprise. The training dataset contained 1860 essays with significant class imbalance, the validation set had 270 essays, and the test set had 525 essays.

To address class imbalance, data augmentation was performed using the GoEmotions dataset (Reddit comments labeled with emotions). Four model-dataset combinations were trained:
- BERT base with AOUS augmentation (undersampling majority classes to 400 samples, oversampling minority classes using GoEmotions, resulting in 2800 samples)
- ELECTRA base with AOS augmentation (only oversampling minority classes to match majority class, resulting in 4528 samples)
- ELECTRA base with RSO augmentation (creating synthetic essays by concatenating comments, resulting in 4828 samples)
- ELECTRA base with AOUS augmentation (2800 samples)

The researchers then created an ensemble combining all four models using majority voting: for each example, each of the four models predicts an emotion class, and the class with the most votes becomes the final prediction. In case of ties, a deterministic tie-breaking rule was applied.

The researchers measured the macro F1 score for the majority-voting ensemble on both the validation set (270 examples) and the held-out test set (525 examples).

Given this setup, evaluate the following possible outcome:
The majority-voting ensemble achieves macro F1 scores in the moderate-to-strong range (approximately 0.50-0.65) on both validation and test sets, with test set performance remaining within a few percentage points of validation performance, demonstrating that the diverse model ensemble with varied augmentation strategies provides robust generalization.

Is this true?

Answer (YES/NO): NO